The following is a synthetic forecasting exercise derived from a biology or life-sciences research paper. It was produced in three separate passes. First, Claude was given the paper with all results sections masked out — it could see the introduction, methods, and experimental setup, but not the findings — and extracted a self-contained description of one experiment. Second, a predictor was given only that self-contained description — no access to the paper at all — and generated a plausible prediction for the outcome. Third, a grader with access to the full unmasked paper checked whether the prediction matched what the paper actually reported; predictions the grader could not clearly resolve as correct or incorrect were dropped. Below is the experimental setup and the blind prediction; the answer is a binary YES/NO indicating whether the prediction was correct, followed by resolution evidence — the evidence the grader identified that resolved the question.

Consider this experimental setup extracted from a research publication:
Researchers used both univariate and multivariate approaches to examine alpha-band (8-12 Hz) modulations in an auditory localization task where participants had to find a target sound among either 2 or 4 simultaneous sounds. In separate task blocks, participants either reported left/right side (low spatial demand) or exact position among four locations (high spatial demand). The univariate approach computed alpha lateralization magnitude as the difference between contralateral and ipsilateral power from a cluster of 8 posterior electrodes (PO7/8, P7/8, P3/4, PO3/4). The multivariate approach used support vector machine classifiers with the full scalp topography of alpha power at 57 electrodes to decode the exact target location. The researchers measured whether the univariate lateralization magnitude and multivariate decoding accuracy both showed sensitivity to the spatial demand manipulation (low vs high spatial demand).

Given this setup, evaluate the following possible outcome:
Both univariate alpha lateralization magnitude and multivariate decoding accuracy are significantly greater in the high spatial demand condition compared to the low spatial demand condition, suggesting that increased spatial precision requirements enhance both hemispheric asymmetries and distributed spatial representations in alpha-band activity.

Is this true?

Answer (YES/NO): NO